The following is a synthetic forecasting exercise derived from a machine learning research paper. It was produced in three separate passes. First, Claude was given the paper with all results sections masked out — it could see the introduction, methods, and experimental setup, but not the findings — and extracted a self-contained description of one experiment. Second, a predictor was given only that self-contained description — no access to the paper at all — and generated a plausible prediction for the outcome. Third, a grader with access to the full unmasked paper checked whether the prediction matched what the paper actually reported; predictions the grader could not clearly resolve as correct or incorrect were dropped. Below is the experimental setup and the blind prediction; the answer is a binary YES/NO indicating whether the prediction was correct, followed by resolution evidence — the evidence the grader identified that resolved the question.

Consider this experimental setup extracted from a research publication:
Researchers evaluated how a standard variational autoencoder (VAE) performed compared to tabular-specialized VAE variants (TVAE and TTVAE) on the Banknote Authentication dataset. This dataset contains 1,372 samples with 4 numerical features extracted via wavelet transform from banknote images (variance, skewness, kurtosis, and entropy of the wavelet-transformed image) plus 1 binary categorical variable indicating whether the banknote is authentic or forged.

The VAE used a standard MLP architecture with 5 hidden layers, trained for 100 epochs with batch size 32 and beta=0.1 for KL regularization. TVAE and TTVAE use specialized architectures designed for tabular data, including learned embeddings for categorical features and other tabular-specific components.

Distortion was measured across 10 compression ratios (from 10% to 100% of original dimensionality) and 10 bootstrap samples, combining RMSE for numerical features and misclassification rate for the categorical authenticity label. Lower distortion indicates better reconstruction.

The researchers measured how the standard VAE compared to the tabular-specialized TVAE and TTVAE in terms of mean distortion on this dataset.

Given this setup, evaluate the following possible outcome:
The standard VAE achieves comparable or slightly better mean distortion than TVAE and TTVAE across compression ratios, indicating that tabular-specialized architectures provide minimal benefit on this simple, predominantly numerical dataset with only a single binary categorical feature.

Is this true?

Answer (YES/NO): NO